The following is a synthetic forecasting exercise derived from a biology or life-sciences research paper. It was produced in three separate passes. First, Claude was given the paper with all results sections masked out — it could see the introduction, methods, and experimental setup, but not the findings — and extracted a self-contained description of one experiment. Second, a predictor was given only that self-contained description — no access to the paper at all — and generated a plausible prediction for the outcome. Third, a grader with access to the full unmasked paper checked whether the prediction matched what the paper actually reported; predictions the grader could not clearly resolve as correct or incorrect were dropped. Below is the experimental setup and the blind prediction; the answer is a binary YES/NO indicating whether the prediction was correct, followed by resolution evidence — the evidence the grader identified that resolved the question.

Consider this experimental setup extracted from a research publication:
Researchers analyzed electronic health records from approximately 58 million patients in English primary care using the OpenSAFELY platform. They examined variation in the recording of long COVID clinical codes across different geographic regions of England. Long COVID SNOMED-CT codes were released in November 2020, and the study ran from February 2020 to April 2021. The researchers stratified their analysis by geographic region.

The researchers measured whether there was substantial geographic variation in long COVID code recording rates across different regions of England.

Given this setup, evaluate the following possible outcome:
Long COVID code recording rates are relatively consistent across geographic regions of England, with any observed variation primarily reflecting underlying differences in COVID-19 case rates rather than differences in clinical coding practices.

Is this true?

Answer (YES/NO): NO